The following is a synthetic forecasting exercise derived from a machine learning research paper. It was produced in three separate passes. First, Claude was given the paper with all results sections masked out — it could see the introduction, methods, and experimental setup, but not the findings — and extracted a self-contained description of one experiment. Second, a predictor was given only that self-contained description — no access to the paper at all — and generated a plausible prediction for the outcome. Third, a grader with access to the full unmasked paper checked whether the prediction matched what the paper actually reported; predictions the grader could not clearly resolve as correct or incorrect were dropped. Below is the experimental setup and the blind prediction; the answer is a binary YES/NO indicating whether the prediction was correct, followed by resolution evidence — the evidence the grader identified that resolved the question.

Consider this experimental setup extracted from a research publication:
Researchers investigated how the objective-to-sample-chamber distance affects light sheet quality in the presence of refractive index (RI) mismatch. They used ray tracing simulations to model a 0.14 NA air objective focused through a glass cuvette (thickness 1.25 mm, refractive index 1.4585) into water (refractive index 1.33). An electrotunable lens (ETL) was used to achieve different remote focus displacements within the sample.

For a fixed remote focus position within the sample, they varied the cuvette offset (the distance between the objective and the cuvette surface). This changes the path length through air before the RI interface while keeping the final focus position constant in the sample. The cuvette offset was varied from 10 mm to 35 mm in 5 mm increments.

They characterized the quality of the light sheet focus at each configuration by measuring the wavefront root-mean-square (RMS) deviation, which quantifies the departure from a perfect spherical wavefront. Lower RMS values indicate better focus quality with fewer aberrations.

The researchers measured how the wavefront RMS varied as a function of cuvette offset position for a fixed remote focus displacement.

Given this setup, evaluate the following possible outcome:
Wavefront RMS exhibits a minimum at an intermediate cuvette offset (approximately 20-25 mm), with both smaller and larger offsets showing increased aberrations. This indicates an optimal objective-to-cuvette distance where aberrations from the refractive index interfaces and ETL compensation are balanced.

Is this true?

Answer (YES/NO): NO